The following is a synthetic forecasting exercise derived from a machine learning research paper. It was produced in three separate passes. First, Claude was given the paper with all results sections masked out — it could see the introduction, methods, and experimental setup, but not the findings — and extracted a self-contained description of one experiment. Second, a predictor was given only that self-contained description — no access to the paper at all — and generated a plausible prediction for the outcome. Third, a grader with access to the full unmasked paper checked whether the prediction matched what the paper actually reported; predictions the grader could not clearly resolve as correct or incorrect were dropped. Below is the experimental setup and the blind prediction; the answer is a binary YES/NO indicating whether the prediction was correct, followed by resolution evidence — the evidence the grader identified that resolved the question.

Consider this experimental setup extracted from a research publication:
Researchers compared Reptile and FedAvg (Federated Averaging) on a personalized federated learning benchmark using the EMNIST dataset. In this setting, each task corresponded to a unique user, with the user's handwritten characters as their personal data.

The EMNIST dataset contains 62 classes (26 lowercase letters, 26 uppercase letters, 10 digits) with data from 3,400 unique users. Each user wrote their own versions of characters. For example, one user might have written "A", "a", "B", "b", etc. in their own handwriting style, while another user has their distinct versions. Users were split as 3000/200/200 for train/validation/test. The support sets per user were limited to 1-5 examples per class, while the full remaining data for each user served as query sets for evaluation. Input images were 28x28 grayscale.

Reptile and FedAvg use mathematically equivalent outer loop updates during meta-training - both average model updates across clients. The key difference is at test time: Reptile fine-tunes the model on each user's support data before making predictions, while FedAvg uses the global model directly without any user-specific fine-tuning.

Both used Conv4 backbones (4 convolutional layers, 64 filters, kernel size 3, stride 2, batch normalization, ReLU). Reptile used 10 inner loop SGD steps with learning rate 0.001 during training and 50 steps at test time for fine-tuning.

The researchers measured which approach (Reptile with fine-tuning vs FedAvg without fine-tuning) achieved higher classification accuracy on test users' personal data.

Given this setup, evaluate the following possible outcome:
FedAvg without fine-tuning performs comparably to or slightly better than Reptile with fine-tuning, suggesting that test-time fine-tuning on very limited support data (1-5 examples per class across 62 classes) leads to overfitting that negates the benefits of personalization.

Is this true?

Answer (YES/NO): NO